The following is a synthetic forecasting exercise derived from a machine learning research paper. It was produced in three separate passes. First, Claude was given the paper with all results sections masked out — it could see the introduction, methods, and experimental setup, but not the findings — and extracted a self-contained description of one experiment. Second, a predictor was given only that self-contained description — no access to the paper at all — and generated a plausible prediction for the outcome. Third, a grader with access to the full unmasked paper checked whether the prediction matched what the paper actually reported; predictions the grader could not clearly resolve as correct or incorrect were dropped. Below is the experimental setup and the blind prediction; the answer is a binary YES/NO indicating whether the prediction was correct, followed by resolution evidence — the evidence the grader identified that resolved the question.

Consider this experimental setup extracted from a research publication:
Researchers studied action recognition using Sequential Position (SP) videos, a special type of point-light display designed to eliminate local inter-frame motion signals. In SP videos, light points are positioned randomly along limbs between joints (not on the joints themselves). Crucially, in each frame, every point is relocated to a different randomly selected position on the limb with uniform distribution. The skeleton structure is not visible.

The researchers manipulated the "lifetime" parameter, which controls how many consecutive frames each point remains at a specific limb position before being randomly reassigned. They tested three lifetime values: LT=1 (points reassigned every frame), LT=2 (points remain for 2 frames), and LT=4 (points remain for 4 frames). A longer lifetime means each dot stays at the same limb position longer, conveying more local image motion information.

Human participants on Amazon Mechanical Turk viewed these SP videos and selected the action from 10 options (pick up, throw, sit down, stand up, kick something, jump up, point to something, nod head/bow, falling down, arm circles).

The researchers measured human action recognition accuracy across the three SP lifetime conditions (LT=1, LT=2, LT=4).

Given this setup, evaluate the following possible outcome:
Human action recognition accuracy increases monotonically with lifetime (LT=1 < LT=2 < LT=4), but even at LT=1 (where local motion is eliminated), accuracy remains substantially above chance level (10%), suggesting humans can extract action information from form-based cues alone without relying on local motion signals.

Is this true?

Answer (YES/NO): NO